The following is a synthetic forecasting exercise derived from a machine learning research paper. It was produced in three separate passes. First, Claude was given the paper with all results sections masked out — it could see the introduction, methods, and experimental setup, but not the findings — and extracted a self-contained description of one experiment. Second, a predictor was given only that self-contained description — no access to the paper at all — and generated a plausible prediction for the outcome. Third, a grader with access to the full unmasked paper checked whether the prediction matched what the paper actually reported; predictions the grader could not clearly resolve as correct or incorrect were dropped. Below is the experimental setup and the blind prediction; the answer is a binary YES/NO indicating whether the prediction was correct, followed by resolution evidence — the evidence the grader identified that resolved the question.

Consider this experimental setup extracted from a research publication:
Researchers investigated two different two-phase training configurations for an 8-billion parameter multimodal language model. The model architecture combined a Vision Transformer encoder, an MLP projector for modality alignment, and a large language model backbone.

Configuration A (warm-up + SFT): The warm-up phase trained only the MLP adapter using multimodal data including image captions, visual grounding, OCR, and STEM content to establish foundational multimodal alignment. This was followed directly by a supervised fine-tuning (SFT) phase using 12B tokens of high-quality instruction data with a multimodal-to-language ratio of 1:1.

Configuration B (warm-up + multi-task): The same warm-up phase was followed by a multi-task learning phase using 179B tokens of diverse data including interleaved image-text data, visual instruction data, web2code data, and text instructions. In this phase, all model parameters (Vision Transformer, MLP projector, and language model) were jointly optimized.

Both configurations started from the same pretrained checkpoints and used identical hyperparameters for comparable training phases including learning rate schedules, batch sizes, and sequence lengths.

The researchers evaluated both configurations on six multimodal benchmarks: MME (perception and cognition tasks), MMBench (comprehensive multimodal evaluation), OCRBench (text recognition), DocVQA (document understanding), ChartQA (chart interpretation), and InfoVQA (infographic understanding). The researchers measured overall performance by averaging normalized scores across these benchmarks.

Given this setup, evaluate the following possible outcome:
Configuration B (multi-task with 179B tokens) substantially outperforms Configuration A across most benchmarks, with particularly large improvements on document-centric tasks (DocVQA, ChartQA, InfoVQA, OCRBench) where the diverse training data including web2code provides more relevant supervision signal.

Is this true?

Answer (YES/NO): NO